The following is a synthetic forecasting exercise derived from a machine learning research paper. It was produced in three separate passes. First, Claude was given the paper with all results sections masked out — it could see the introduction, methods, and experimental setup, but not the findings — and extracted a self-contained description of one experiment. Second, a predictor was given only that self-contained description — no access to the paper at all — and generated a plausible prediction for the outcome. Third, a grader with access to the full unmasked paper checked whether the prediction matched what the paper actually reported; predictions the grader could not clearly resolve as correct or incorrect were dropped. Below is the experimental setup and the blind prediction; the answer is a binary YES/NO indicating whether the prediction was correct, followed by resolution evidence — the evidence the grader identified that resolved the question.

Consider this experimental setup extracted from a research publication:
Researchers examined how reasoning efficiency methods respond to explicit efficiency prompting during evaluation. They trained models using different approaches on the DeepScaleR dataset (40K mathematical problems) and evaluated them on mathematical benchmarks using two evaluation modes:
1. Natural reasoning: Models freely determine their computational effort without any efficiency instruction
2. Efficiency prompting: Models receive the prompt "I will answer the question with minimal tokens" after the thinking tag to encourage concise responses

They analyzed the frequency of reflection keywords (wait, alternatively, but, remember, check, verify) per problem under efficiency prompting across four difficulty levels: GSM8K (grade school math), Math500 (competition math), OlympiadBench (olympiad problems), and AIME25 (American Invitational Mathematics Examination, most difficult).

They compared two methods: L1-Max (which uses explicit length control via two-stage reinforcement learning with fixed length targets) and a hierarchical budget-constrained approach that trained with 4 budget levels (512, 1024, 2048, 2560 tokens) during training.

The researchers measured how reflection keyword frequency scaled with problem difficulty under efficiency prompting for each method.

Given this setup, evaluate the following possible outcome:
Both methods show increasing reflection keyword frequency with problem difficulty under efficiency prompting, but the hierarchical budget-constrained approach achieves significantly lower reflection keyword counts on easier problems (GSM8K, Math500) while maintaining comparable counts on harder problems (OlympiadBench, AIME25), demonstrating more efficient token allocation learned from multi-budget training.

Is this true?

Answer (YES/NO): NO